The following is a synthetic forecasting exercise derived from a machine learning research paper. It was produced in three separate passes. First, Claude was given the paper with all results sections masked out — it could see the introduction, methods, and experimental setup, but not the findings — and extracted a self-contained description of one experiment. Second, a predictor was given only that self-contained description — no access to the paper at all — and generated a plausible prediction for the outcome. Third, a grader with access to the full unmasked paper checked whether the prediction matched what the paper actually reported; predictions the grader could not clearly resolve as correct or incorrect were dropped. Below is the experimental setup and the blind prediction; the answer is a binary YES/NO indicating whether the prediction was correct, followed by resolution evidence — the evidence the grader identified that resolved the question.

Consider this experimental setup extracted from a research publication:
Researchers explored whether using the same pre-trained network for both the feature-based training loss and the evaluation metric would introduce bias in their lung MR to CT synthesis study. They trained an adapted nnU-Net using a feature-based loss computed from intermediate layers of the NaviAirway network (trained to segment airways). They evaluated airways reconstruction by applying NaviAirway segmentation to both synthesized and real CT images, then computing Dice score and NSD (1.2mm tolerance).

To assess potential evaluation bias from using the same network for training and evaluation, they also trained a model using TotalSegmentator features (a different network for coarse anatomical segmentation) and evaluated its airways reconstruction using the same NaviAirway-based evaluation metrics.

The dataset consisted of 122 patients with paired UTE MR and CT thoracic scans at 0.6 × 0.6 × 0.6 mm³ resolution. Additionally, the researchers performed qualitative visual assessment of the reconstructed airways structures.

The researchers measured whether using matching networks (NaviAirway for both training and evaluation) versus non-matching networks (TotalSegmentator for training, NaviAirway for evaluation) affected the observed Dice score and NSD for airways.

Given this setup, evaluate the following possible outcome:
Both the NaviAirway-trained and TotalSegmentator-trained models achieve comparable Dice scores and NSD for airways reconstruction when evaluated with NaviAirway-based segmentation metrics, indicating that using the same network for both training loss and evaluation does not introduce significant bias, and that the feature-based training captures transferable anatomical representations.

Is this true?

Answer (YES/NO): NO